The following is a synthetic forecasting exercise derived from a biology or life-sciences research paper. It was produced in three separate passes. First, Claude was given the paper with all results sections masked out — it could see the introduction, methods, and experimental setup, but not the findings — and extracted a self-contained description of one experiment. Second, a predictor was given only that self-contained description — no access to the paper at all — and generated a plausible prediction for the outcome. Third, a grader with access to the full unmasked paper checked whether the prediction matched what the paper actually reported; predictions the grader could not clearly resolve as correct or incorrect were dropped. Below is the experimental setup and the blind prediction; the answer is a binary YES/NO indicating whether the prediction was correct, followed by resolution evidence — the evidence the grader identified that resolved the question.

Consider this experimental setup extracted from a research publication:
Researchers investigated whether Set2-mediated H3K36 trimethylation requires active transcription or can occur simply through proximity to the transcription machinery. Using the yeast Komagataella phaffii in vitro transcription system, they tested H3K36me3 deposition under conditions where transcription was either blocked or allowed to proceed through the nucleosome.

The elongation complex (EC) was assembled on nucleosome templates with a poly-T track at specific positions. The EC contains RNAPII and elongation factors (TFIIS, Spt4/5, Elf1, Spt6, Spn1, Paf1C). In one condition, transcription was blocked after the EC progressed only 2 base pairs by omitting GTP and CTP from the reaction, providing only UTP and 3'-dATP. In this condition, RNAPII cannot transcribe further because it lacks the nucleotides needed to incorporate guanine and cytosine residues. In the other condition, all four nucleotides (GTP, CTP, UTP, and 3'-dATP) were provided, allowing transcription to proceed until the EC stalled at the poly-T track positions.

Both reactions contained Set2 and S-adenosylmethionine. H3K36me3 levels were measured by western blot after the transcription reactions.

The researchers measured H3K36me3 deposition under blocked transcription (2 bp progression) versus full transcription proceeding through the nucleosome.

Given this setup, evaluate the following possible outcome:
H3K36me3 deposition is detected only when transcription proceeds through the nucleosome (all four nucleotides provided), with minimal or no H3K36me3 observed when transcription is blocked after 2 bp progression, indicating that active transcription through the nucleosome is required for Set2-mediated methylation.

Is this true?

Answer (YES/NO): YES